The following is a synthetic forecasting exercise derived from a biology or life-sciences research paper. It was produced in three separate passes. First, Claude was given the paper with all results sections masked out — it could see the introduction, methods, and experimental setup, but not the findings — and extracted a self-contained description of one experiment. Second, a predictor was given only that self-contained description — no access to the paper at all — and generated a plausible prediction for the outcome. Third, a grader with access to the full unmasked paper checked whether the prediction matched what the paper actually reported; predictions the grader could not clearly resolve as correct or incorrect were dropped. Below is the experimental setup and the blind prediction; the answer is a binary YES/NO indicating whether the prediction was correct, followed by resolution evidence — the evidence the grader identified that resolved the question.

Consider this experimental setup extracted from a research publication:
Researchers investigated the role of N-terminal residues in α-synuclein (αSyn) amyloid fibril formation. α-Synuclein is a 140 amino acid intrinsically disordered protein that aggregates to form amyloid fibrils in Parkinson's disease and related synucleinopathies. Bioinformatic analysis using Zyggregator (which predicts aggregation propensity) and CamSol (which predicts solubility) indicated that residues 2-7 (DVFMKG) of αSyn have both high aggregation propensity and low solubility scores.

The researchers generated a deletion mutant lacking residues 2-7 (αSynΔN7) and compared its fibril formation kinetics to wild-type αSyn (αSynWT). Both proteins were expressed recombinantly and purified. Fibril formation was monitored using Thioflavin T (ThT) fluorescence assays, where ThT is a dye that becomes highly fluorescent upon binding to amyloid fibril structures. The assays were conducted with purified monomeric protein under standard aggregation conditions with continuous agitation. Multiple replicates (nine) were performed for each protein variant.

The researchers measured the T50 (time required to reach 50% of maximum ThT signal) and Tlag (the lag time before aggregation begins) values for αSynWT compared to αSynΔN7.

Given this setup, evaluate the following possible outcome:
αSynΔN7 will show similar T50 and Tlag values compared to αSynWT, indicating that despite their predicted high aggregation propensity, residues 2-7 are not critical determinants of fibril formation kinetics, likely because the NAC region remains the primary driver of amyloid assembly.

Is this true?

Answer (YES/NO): NO